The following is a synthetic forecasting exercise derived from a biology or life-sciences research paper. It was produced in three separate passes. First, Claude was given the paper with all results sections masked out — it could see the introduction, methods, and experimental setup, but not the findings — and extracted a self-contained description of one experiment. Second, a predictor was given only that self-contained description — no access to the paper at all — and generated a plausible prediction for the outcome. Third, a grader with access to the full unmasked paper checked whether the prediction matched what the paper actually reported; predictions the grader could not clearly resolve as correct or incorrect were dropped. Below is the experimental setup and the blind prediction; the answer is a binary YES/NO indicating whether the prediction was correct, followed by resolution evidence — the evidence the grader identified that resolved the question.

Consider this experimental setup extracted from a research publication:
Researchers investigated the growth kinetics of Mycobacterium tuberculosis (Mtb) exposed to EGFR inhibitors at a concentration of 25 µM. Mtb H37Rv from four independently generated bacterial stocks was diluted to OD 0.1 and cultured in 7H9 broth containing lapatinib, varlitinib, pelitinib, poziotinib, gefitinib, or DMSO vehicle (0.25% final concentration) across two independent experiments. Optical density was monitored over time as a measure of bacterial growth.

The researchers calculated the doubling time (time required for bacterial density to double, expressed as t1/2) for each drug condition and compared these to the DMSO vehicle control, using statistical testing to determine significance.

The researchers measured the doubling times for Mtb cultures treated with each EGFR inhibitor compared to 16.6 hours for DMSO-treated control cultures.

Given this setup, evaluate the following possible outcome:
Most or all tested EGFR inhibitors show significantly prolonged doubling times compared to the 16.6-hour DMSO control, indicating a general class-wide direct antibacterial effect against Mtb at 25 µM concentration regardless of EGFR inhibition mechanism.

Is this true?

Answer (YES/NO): NO